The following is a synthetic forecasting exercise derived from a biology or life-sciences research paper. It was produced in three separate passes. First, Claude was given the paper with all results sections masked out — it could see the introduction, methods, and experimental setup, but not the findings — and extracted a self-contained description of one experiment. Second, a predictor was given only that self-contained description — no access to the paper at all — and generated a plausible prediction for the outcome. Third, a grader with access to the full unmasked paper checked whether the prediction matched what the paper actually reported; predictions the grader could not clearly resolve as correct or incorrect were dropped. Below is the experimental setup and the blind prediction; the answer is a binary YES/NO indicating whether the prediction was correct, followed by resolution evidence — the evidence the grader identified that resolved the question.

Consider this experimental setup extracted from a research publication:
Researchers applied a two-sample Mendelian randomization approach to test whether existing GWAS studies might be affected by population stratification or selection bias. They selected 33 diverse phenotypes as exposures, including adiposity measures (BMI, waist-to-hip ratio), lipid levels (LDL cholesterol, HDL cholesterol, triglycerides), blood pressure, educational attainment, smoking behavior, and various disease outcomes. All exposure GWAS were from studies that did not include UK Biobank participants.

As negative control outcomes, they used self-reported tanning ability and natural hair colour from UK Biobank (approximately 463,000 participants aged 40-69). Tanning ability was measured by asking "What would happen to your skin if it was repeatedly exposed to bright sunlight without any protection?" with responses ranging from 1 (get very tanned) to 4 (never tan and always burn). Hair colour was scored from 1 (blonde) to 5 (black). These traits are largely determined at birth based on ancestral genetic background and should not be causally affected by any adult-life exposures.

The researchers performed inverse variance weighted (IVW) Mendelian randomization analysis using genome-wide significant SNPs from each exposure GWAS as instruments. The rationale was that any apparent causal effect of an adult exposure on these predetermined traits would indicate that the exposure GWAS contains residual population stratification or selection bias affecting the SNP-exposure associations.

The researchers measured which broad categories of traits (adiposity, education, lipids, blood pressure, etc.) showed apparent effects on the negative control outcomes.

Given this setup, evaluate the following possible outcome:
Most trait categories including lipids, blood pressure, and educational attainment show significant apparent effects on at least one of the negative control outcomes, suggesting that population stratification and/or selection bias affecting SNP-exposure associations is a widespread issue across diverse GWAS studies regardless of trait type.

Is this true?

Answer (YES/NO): NO